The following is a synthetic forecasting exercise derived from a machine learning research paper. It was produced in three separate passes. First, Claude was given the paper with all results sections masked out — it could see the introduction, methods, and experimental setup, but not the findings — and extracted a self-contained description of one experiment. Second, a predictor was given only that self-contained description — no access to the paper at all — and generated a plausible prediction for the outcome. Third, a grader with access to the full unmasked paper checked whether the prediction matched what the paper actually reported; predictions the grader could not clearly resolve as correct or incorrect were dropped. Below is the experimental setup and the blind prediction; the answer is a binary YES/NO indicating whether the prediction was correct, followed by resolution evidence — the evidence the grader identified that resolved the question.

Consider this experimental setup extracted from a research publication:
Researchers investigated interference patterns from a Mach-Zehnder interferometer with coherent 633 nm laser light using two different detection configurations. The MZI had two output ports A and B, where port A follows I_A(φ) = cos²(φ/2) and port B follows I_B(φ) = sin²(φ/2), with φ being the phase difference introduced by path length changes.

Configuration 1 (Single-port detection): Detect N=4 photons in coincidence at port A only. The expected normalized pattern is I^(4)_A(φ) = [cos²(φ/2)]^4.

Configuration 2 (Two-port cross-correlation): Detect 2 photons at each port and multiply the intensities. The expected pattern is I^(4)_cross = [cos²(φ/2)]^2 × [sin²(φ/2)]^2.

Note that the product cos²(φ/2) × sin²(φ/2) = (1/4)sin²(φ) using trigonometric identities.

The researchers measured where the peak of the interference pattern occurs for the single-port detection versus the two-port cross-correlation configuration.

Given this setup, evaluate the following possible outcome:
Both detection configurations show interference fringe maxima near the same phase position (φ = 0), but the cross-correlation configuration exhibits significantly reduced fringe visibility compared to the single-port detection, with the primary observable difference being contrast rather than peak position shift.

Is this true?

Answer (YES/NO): NO